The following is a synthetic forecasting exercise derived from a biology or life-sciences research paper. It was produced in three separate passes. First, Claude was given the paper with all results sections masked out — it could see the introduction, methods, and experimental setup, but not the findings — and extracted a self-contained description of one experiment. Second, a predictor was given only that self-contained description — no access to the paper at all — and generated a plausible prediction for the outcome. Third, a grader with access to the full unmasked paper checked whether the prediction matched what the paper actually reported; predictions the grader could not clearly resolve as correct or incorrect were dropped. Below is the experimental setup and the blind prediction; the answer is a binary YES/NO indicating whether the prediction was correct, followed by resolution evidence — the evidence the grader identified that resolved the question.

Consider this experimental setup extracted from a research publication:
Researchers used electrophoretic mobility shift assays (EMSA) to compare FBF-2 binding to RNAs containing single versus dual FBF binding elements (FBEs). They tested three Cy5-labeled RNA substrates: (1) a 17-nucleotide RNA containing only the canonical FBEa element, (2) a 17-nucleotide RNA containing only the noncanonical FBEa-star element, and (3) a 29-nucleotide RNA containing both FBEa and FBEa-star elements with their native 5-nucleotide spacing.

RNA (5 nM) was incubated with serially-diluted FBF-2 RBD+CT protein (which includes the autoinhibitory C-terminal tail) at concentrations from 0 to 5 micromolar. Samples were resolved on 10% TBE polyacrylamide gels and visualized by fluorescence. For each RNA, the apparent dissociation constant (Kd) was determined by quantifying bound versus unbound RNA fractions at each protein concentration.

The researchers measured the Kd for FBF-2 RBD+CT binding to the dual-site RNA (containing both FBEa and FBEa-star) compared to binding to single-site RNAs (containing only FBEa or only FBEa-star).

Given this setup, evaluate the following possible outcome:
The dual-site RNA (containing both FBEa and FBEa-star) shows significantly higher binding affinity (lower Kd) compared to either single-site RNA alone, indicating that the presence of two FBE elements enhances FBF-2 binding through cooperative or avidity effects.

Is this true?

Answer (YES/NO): YES